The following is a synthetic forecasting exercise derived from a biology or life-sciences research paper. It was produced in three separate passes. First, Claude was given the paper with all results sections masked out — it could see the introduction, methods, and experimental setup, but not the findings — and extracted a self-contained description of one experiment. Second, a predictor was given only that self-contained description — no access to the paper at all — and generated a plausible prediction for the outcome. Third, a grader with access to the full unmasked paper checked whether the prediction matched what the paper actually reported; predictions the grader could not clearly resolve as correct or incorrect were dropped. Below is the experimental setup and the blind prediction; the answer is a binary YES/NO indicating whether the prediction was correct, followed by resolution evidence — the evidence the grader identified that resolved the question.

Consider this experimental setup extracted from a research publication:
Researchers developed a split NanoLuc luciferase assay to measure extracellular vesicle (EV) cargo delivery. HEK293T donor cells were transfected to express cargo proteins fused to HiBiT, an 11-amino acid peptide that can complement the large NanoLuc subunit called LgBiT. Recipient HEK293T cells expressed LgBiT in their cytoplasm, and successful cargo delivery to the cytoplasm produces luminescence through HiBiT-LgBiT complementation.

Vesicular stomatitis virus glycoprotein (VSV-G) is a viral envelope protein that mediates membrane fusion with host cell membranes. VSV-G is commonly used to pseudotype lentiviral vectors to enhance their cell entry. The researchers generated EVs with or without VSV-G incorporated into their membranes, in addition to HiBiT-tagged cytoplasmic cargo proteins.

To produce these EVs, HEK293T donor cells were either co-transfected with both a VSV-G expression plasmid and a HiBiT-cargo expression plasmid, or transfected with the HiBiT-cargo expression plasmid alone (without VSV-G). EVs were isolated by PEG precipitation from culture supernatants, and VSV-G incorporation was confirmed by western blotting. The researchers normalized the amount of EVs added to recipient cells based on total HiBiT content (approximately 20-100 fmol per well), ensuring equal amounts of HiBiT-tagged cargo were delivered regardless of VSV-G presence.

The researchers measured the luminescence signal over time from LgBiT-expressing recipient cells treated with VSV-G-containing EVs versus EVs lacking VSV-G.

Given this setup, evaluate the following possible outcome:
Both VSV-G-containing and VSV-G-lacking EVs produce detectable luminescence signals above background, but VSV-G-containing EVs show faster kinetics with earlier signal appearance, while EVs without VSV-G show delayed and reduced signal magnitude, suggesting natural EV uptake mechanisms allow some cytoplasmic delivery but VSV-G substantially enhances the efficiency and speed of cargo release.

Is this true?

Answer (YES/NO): NO